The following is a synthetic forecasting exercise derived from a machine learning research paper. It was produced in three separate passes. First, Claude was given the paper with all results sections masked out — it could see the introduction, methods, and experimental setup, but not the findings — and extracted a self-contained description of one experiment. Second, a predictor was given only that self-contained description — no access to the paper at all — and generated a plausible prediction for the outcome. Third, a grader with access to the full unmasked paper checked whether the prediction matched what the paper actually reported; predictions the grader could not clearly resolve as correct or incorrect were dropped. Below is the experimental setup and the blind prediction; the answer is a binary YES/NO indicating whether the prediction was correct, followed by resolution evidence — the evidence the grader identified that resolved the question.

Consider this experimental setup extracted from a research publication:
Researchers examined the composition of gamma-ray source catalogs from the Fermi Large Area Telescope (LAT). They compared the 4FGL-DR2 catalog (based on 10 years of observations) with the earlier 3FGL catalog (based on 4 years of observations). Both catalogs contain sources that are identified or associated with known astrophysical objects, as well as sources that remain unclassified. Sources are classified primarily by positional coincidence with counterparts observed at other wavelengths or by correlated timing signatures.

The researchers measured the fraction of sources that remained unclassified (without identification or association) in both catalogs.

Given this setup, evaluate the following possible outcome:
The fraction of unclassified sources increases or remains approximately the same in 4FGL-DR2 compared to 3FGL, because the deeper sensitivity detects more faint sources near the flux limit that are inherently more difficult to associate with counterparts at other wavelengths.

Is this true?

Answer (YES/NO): YES